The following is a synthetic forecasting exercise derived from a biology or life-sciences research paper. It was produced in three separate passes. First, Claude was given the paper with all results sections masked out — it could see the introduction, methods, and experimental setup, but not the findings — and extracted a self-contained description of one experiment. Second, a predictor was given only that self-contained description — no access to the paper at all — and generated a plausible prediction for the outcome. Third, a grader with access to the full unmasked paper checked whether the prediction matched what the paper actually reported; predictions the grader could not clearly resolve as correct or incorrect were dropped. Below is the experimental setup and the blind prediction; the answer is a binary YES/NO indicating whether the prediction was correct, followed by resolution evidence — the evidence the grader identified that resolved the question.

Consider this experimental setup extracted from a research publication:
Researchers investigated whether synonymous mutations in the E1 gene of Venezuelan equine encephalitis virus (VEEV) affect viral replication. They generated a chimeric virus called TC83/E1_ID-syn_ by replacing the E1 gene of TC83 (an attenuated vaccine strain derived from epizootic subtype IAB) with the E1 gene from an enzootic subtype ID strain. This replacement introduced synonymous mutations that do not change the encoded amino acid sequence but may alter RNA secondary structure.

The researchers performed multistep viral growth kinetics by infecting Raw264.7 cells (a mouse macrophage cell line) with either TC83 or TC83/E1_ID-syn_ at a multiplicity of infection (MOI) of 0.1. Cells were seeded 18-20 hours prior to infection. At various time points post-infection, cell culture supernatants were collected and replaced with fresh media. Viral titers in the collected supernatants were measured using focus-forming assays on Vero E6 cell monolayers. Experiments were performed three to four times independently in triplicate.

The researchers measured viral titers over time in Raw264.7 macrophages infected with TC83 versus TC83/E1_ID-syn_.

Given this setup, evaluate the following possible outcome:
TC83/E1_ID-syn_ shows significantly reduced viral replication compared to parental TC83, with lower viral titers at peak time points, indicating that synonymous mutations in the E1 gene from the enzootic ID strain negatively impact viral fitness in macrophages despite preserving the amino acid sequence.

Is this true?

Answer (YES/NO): NO